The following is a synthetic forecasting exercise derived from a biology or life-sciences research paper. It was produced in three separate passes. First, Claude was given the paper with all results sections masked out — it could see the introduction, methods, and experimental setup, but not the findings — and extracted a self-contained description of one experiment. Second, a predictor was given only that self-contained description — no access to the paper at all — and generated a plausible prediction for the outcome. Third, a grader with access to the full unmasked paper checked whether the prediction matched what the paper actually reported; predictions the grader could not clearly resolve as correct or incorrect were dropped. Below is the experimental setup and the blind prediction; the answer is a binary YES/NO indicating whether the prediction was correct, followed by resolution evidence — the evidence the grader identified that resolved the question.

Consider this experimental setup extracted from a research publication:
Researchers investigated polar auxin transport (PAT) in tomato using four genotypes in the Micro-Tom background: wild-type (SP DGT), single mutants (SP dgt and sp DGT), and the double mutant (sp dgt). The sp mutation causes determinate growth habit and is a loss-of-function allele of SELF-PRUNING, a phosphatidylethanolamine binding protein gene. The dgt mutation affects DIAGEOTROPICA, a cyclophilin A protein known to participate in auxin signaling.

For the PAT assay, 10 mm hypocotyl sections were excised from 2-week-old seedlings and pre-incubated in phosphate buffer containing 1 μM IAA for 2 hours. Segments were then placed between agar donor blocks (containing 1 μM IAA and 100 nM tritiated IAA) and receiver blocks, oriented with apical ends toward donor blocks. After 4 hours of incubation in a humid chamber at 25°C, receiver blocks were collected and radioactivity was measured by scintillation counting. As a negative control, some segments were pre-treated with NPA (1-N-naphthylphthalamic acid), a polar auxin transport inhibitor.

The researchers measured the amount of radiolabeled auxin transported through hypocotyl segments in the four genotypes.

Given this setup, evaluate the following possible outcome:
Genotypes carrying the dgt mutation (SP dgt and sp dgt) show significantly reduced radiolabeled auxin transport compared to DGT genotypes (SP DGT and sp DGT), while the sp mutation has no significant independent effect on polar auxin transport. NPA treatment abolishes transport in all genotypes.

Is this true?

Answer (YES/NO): NO